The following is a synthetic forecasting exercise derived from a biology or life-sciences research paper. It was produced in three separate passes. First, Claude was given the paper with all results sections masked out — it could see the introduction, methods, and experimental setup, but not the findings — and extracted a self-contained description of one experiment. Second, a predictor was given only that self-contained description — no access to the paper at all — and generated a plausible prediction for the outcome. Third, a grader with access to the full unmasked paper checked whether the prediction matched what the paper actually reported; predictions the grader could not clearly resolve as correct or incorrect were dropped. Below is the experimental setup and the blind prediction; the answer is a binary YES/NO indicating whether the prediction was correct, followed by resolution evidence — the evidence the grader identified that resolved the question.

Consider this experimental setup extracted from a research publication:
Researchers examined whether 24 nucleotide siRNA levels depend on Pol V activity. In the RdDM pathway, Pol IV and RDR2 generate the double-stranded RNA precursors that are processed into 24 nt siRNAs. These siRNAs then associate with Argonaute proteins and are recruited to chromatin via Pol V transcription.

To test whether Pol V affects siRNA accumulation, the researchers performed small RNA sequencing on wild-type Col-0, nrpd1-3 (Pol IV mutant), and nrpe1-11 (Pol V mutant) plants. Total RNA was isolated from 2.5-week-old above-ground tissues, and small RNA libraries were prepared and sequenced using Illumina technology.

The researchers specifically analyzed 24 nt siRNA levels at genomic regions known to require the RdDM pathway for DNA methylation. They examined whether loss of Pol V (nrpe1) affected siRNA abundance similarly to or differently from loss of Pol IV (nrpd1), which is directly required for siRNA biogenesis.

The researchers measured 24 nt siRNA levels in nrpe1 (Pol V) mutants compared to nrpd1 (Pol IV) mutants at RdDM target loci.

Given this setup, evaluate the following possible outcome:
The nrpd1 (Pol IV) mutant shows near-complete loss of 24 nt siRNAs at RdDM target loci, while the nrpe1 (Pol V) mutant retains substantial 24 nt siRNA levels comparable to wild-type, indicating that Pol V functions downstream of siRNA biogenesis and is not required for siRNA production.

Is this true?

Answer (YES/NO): YES